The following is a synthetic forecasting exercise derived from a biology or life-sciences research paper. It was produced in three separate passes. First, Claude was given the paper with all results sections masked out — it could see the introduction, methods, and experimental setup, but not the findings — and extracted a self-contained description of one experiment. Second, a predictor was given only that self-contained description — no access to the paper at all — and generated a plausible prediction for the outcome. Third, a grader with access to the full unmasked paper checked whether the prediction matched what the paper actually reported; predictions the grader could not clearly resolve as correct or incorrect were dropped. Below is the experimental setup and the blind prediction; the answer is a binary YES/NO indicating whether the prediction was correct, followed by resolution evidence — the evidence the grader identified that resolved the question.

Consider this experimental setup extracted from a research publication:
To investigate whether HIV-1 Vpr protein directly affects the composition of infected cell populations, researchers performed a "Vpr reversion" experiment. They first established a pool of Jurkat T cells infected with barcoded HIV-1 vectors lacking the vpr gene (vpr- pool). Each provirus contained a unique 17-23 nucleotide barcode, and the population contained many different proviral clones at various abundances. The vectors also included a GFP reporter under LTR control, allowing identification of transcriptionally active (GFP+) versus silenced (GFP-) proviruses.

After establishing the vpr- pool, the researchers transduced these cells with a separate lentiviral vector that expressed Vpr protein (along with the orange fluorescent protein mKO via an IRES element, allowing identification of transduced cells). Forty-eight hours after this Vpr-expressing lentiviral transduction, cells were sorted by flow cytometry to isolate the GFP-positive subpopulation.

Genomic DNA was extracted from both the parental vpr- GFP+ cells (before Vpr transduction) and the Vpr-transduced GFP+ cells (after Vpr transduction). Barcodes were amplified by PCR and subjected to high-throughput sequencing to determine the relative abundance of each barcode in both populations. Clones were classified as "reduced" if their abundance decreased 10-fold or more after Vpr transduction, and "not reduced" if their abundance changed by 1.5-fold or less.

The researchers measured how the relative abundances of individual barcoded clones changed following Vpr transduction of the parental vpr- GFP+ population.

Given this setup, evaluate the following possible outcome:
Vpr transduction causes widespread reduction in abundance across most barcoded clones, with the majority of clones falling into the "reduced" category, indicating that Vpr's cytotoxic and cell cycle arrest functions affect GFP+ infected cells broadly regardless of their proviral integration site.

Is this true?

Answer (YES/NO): NO